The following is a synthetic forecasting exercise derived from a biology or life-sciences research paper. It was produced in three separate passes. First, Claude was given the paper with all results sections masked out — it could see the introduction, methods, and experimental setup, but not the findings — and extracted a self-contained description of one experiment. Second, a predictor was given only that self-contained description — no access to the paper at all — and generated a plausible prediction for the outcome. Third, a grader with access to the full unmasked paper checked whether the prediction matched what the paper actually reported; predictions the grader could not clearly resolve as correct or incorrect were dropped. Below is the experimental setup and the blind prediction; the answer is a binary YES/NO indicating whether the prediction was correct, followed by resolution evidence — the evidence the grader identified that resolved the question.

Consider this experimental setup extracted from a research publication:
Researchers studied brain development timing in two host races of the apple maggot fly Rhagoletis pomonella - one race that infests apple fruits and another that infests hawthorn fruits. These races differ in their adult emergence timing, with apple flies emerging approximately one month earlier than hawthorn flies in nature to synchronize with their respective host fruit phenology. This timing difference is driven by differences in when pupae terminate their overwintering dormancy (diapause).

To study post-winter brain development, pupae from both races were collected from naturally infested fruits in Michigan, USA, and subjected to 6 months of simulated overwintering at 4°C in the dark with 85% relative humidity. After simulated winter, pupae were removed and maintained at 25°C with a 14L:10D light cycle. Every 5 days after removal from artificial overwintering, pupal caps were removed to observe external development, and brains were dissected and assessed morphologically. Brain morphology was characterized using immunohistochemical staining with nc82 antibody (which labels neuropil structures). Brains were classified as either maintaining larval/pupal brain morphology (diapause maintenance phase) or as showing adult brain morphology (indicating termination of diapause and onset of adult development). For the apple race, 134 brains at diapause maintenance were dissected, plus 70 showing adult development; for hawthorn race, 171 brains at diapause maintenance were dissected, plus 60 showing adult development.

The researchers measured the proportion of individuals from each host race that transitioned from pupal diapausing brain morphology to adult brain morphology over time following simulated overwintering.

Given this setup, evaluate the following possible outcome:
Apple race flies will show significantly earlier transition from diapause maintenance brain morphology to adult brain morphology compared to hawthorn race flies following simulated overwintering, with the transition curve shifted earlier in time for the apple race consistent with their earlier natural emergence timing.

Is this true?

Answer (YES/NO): YES